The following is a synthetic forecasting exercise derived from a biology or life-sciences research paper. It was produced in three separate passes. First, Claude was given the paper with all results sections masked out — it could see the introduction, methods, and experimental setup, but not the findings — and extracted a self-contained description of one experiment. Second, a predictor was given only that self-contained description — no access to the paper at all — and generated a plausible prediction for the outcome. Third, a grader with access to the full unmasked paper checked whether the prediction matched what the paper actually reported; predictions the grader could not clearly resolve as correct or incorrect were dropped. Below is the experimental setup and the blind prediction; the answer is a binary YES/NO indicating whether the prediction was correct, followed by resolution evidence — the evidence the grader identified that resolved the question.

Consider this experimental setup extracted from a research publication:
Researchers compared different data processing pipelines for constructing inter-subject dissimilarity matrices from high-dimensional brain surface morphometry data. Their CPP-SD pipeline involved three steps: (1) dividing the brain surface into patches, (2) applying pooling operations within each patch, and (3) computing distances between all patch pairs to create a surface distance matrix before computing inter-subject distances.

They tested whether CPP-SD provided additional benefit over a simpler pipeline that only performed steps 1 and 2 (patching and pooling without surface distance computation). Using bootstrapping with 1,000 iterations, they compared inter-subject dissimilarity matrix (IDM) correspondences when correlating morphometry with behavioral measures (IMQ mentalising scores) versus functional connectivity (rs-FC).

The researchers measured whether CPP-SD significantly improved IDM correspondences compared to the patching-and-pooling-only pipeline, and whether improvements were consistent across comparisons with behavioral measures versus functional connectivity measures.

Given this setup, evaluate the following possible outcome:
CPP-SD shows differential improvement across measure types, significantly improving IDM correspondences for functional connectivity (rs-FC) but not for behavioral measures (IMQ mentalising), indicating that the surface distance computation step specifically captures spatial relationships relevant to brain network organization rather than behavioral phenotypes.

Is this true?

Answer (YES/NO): NO